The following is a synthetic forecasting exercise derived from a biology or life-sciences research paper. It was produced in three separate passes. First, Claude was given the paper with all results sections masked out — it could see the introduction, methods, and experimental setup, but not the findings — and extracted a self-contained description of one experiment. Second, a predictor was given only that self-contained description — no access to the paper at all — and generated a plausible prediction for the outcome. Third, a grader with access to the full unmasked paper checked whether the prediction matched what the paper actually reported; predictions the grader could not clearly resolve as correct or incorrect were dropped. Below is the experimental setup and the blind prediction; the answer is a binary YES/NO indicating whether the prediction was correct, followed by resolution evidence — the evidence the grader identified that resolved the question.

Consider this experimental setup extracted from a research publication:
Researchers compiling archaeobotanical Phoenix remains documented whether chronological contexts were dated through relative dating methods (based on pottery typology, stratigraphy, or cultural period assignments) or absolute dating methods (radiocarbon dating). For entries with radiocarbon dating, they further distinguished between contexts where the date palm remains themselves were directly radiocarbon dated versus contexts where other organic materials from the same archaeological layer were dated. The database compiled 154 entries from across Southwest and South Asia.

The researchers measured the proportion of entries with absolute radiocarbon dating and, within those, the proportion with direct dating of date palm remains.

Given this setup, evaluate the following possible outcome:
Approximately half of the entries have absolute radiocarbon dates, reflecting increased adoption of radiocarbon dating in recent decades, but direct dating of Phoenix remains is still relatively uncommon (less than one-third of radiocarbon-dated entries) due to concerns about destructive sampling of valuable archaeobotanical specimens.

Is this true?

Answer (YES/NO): NO